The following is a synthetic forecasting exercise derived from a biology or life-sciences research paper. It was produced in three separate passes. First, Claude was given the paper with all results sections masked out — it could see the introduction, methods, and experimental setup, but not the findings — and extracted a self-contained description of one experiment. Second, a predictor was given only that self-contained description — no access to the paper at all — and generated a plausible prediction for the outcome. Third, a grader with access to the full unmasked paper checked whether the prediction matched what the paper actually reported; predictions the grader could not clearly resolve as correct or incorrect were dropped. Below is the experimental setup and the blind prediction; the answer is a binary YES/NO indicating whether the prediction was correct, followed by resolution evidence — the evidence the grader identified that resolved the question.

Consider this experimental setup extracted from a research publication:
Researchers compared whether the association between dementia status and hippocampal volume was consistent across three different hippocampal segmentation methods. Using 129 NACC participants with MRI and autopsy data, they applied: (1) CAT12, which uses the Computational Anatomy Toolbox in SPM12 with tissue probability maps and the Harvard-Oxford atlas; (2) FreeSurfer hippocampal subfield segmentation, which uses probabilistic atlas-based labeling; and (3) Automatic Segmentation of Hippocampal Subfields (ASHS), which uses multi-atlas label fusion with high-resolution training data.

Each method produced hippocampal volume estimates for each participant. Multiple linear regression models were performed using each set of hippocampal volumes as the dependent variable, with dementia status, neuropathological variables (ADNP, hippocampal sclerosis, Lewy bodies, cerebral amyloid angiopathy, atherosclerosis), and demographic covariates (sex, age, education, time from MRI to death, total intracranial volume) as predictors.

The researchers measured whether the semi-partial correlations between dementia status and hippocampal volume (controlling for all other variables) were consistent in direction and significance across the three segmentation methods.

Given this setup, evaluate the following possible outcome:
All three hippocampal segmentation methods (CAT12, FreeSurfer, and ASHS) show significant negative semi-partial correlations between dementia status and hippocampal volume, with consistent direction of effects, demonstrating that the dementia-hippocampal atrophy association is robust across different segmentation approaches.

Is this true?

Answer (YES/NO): YES